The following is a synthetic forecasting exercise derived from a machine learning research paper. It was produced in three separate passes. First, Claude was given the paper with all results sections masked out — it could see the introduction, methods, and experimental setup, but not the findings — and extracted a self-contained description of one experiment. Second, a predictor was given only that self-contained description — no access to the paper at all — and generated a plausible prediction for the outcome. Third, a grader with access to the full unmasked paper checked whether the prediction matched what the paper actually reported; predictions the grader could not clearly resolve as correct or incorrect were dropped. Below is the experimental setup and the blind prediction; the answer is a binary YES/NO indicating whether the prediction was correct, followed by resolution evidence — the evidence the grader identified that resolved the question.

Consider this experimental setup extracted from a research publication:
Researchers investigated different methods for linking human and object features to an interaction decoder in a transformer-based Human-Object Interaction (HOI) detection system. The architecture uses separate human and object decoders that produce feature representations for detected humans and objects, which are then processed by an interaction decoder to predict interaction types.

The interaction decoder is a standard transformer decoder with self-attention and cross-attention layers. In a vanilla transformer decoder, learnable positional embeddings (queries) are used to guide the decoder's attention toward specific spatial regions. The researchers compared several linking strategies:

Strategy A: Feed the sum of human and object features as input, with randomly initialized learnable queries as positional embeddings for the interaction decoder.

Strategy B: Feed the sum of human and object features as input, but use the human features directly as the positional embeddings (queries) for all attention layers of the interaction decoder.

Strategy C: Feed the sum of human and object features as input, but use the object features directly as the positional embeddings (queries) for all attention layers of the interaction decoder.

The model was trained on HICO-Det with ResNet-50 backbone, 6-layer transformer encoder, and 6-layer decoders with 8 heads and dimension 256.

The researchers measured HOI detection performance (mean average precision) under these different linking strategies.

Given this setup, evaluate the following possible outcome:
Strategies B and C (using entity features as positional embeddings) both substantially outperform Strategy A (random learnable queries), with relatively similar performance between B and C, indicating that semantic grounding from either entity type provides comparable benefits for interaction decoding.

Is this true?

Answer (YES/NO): NO